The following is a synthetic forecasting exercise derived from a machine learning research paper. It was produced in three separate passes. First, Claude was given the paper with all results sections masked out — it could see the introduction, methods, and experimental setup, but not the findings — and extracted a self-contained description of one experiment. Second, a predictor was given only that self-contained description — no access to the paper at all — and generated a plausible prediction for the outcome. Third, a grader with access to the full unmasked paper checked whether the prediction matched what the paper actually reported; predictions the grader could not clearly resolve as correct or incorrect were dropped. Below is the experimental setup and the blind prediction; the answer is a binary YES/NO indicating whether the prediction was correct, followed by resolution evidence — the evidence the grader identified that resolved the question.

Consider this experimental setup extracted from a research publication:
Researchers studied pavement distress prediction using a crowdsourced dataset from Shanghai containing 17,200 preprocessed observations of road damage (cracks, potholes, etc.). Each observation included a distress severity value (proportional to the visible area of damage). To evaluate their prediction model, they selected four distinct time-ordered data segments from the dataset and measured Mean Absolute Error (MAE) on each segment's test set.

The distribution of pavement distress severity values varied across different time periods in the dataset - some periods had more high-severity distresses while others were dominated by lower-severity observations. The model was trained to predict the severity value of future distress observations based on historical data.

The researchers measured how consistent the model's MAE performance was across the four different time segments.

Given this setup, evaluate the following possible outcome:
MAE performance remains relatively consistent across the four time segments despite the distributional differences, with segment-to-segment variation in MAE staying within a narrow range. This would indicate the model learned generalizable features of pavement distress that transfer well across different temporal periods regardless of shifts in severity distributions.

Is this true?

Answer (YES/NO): NO